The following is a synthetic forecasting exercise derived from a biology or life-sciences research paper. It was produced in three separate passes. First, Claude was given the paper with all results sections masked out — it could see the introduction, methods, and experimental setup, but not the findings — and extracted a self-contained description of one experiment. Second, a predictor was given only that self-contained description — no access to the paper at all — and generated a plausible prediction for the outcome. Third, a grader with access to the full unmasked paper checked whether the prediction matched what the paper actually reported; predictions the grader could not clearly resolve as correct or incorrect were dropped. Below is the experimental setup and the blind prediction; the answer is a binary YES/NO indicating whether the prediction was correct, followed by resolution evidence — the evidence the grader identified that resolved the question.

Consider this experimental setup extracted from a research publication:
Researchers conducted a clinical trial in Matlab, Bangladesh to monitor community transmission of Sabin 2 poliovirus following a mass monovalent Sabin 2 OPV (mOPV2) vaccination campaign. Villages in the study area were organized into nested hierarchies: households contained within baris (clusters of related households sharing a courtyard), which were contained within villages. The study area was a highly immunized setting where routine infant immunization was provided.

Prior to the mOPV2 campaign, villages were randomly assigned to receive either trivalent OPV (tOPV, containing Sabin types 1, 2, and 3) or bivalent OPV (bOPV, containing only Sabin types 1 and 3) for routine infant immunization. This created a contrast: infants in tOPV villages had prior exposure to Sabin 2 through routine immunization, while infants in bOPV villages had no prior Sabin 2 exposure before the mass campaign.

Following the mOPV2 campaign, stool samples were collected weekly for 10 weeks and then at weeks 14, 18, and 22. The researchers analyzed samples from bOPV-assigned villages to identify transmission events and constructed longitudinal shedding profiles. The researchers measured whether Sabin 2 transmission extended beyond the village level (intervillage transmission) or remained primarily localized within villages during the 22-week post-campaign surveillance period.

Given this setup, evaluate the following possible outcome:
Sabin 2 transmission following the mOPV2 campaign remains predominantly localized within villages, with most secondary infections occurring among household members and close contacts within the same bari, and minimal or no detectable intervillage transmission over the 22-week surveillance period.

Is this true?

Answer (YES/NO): NO